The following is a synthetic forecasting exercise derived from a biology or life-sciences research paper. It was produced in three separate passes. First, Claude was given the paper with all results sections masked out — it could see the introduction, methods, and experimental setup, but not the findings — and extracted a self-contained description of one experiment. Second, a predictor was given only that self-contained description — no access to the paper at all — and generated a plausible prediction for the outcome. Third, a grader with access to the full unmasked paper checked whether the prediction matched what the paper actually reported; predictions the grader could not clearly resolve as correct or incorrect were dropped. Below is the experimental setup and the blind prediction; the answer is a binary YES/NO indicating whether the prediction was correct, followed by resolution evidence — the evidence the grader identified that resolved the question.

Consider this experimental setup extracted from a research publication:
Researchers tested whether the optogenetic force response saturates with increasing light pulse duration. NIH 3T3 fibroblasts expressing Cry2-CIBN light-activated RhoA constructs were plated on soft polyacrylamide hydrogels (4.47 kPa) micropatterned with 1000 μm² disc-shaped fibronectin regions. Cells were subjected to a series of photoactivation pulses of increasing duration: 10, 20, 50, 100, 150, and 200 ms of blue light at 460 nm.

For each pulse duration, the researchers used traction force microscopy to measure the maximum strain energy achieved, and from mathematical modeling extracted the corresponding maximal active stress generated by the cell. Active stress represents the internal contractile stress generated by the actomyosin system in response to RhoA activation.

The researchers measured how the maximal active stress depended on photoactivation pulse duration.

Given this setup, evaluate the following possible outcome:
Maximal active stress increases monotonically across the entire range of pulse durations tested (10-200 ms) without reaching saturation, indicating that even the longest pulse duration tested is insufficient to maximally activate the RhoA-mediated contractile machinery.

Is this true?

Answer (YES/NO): NO